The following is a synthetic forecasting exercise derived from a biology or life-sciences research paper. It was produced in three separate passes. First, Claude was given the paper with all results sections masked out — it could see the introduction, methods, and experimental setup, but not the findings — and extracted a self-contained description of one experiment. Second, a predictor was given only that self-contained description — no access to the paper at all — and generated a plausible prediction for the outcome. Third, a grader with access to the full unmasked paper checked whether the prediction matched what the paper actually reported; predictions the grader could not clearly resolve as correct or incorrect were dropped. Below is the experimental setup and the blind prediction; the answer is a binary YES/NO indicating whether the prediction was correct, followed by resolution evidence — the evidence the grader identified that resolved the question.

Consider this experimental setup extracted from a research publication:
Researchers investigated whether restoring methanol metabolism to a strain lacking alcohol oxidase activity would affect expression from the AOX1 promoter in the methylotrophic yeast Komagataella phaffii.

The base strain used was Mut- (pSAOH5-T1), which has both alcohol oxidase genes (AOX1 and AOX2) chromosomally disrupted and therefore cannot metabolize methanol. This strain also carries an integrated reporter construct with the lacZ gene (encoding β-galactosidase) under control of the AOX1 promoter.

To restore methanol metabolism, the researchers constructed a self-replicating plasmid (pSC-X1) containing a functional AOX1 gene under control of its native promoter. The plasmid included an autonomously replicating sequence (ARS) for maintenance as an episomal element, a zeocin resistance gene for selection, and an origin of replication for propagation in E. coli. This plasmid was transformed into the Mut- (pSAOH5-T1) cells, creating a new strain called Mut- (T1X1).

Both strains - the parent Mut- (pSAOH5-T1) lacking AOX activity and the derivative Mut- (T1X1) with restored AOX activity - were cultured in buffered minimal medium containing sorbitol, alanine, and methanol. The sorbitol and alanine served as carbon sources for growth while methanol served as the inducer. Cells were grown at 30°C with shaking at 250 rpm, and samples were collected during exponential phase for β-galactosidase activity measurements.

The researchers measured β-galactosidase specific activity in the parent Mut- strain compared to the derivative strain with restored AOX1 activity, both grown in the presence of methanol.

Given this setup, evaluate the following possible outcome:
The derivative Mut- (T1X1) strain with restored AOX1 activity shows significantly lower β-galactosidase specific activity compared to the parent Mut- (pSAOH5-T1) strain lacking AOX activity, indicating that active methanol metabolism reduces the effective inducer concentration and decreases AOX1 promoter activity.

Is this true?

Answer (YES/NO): NO